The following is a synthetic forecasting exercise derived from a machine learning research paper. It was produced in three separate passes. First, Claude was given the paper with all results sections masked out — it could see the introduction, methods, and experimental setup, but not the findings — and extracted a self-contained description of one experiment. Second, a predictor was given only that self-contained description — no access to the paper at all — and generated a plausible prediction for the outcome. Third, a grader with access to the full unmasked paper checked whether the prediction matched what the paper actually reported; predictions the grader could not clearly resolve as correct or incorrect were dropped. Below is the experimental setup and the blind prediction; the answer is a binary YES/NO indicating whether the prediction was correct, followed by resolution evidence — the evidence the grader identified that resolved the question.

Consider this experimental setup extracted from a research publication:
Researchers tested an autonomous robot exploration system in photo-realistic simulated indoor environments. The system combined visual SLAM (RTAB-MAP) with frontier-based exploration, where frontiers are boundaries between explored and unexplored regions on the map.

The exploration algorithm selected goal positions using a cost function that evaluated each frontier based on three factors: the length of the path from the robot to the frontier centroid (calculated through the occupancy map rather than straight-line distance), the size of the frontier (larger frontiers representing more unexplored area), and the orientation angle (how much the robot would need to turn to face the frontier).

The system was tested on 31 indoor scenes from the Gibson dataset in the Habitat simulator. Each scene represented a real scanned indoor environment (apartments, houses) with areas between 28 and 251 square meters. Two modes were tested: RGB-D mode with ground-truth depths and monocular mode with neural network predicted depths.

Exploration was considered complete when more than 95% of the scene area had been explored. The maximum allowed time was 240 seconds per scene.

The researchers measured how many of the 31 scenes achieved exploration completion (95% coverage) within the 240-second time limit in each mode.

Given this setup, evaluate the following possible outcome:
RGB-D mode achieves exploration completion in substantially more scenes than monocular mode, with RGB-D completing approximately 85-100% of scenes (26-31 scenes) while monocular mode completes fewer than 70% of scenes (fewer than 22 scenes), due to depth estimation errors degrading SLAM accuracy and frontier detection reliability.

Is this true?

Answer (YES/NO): NO